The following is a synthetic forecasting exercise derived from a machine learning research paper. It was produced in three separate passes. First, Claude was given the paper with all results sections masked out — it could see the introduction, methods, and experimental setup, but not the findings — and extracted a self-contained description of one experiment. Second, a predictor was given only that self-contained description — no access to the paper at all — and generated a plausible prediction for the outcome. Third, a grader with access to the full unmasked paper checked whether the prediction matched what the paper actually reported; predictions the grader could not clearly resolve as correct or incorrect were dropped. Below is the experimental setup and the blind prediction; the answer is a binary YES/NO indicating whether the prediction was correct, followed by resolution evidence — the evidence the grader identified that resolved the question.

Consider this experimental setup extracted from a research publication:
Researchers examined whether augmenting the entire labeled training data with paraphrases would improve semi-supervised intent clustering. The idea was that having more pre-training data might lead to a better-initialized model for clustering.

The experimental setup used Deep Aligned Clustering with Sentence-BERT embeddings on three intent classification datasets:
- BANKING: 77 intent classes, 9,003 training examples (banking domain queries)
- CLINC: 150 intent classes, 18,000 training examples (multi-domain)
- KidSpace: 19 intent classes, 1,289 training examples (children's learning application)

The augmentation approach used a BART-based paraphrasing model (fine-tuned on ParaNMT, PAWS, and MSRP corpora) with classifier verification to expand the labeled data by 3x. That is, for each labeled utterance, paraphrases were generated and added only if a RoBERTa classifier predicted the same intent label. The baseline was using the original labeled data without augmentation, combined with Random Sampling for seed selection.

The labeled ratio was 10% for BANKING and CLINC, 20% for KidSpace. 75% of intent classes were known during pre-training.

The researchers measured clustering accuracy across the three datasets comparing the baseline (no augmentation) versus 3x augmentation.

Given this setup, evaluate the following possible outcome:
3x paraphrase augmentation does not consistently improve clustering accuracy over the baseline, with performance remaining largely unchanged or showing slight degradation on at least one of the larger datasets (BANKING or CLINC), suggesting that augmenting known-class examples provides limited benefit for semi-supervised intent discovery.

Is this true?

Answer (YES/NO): YES